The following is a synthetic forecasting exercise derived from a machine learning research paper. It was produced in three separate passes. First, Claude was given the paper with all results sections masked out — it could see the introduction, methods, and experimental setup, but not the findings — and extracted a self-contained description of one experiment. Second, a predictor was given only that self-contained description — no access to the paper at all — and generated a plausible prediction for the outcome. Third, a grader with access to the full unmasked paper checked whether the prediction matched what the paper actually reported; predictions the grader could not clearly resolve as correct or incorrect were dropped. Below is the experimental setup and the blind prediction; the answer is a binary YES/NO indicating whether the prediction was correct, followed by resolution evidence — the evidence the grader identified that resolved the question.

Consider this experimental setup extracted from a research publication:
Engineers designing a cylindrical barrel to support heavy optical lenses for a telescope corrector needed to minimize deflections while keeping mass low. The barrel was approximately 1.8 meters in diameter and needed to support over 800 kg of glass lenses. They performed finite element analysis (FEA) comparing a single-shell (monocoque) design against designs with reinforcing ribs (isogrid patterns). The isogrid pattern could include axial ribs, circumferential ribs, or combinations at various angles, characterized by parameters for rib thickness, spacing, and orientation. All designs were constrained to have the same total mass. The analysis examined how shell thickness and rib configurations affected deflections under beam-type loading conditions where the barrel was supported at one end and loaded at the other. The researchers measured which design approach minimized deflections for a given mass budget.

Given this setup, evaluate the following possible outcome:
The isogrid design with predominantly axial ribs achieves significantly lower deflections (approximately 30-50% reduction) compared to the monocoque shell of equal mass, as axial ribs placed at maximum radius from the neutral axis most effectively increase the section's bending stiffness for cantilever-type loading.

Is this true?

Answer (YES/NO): NO